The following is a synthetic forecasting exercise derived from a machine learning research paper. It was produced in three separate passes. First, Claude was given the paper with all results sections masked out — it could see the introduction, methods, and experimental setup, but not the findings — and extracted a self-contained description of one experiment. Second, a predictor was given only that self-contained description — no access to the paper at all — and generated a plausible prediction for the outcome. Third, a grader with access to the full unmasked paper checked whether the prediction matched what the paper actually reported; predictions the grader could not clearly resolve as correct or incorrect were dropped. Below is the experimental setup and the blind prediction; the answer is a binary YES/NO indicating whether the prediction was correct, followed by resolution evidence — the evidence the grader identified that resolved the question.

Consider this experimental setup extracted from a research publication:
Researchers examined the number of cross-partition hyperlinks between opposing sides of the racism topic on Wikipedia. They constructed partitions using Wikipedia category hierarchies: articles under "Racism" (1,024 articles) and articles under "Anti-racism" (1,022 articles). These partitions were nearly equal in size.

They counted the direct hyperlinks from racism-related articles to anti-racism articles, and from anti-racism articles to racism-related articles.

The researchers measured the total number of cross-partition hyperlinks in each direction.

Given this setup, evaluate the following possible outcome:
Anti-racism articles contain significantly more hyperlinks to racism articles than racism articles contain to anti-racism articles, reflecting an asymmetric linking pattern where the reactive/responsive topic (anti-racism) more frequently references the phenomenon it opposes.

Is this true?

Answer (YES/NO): NO